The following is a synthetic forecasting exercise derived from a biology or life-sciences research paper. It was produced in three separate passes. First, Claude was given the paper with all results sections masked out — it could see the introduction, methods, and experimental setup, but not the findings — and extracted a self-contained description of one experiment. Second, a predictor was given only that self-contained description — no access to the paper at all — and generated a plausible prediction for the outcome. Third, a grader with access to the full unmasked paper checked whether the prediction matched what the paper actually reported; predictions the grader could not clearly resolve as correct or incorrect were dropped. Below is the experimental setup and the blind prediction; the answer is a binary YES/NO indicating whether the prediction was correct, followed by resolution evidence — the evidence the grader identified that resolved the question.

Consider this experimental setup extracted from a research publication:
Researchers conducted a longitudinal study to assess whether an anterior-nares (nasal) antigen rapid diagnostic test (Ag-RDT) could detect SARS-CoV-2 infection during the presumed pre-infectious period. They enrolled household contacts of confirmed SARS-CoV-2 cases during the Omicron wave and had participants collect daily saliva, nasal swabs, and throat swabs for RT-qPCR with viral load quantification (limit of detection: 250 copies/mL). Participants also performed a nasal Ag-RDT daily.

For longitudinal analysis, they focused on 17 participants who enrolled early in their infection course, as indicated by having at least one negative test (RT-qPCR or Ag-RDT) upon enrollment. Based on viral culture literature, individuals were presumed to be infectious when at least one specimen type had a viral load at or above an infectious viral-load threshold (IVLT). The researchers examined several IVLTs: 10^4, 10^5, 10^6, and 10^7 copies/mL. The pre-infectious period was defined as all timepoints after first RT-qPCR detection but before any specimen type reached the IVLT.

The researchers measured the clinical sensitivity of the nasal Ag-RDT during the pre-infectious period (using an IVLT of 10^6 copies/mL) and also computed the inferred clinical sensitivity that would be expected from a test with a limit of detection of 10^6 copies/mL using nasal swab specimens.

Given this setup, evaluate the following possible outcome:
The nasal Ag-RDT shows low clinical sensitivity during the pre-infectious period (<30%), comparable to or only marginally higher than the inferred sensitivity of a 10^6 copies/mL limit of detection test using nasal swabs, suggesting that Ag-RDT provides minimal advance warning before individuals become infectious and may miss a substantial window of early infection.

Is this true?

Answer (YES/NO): YES